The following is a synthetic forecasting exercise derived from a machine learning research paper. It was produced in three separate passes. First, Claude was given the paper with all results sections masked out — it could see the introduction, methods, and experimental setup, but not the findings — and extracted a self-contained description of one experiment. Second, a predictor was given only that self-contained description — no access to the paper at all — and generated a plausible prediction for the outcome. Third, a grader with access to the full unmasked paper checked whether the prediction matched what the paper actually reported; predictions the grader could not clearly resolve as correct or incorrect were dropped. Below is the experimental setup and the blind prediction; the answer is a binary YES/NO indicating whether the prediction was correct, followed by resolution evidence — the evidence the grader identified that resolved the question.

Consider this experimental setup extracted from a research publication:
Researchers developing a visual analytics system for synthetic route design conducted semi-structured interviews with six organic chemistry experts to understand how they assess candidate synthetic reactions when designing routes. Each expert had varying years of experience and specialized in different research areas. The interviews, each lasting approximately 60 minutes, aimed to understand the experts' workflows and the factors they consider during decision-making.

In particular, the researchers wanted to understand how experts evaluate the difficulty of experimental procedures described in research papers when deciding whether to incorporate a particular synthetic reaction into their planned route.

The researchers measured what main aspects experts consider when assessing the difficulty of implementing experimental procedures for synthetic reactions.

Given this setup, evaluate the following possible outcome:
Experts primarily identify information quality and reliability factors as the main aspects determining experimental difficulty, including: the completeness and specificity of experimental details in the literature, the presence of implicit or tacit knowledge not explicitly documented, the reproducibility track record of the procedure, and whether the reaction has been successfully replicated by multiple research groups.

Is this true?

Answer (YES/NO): NO